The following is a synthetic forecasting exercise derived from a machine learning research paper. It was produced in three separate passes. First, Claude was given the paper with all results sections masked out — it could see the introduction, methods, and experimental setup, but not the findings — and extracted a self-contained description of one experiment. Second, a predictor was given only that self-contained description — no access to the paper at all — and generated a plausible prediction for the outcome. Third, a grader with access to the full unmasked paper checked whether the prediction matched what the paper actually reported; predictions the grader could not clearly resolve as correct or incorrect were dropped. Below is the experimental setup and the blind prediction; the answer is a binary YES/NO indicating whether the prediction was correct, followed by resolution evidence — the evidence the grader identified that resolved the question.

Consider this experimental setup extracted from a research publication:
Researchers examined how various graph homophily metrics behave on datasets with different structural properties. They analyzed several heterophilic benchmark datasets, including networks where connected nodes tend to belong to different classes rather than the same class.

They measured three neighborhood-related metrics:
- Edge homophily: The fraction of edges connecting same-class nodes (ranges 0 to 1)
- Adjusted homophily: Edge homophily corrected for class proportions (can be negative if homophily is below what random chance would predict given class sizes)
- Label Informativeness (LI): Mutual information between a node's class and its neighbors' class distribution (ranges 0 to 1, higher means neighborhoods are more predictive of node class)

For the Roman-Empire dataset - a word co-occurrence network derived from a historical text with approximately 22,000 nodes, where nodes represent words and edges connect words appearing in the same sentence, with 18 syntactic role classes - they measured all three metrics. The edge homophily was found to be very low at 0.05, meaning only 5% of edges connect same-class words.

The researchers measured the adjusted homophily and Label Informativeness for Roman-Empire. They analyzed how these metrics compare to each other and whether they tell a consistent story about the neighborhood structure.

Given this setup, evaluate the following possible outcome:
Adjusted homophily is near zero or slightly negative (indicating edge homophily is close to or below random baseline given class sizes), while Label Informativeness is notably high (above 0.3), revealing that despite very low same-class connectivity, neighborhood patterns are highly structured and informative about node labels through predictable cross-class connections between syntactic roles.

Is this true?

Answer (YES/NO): NO